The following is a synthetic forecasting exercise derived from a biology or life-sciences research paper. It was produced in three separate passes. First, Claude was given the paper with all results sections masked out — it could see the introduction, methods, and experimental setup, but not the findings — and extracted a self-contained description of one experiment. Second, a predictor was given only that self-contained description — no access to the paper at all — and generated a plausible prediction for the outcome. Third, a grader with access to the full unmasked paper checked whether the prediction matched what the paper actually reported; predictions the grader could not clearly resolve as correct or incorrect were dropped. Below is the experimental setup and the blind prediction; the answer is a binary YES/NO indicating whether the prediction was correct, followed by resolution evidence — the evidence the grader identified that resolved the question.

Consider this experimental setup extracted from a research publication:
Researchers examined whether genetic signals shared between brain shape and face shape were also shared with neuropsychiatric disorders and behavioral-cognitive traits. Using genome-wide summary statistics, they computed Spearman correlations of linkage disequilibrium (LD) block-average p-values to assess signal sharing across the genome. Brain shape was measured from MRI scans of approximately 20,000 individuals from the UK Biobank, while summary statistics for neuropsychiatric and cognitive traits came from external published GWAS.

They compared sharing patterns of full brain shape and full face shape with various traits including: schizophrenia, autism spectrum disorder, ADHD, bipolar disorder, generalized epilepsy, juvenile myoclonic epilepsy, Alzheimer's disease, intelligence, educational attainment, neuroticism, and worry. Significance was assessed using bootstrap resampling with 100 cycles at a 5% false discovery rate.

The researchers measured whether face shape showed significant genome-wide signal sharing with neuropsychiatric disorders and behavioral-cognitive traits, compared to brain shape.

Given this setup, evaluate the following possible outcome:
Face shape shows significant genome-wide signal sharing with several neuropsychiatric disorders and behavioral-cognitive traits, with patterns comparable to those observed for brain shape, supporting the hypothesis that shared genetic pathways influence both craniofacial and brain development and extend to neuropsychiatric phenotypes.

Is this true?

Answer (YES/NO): NO